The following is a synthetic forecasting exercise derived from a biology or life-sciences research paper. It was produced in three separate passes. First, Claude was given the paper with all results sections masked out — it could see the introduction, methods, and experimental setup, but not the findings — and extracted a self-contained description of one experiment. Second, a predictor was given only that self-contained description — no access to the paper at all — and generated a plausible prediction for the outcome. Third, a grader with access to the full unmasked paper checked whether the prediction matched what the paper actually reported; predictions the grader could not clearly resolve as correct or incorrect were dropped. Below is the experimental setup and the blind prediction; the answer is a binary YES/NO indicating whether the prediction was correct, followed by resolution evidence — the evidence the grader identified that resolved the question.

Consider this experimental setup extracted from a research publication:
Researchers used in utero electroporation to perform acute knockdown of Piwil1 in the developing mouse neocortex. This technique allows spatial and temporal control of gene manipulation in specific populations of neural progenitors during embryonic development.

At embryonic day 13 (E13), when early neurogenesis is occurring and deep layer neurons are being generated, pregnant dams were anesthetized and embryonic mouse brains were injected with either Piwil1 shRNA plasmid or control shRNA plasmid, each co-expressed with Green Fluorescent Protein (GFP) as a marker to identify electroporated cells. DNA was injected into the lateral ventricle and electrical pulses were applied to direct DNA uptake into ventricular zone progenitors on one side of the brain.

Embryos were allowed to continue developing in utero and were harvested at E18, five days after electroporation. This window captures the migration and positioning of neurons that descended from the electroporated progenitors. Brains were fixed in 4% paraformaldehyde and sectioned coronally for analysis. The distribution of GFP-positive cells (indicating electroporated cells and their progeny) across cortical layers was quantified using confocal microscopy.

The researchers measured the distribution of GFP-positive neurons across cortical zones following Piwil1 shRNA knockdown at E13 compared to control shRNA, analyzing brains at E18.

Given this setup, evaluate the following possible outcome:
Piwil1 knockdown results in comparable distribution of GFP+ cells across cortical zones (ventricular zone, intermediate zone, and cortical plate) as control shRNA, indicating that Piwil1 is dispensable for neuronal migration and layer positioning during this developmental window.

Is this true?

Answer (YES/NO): NO